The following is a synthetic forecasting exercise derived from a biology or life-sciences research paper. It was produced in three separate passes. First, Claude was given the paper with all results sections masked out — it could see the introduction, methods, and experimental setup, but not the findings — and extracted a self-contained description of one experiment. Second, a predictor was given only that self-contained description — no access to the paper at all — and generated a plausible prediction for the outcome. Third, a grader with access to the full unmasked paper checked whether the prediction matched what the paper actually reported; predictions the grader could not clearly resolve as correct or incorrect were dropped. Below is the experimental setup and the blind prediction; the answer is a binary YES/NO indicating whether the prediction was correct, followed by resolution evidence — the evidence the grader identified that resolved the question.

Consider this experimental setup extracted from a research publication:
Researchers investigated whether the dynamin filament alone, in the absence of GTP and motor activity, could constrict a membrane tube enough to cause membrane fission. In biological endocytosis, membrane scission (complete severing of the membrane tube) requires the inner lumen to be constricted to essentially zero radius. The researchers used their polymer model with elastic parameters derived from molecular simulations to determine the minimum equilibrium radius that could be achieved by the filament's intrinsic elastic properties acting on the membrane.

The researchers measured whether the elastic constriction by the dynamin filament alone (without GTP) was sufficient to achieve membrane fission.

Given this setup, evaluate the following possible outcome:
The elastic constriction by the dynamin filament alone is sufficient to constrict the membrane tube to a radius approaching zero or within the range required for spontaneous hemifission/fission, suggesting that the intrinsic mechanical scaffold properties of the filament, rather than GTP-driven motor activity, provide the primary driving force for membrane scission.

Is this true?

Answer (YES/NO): NO